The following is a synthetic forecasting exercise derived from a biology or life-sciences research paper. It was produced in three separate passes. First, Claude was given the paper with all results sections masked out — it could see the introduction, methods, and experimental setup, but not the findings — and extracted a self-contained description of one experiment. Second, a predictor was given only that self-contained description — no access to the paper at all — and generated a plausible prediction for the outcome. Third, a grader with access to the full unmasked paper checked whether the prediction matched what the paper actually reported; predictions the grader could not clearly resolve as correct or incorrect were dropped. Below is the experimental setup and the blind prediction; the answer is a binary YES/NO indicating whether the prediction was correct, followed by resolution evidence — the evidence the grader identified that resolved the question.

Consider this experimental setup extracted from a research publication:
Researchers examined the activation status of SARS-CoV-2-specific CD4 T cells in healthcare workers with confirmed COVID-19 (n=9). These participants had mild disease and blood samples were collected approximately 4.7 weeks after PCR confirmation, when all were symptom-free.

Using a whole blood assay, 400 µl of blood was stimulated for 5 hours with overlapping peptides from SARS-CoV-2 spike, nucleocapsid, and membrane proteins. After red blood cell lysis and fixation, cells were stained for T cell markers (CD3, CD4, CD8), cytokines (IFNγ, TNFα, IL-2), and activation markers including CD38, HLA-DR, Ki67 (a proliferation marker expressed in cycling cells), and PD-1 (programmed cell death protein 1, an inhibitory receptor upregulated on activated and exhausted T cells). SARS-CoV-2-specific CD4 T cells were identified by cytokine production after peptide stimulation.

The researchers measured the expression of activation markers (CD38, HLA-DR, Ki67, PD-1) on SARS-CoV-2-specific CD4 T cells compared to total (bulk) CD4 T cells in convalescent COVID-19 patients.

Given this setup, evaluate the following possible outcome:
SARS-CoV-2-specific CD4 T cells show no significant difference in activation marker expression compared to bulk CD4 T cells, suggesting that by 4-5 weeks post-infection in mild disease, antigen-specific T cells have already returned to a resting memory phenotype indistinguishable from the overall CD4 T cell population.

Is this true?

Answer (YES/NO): NO